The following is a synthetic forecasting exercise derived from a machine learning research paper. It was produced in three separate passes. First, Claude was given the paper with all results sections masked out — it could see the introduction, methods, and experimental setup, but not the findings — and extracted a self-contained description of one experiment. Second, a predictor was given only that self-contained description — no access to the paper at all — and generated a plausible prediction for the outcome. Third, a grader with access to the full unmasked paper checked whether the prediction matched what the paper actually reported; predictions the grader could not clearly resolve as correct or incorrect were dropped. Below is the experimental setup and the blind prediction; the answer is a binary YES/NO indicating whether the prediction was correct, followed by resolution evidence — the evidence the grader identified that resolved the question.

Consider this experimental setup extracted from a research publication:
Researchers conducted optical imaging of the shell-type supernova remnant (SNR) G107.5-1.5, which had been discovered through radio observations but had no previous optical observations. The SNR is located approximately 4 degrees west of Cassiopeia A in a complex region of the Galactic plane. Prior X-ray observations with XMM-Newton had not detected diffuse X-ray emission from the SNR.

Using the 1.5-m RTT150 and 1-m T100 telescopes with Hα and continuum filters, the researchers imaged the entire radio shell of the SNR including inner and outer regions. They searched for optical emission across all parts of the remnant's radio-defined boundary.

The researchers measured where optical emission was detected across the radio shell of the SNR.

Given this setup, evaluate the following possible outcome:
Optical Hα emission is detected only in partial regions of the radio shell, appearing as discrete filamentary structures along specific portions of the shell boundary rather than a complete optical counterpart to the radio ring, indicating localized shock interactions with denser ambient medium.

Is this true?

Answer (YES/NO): NO